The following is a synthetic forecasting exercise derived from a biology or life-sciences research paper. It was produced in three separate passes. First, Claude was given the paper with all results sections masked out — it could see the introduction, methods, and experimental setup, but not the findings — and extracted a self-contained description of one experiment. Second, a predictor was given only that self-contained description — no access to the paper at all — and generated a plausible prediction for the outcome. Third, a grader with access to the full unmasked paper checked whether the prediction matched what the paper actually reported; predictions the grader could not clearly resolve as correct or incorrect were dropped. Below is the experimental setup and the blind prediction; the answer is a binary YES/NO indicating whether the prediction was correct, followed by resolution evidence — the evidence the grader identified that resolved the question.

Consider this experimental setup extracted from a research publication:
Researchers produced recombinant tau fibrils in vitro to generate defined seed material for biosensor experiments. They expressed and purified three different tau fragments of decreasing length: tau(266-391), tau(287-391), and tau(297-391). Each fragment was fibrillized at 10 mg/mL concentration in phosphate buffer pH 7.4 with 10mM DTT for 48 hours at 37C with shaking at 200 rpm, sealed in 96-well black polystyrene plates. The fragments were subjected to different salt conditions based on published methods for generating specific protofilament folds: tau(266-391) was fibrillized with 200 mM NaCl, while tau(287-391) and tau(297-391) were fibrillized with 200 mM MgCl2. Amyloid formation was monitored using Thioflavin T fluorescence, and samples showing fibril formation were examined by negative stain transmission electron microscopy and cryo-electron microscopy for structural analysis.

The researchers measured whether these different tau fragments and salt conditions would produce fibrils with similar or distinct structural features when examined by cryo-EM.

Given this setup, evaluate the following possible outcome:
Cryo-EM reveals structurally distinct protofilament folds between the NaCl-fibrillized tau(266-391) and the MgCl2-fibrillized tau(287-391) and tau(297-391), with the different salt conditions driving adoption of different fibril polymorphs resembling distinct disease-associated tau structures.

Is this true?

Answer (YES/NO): NO